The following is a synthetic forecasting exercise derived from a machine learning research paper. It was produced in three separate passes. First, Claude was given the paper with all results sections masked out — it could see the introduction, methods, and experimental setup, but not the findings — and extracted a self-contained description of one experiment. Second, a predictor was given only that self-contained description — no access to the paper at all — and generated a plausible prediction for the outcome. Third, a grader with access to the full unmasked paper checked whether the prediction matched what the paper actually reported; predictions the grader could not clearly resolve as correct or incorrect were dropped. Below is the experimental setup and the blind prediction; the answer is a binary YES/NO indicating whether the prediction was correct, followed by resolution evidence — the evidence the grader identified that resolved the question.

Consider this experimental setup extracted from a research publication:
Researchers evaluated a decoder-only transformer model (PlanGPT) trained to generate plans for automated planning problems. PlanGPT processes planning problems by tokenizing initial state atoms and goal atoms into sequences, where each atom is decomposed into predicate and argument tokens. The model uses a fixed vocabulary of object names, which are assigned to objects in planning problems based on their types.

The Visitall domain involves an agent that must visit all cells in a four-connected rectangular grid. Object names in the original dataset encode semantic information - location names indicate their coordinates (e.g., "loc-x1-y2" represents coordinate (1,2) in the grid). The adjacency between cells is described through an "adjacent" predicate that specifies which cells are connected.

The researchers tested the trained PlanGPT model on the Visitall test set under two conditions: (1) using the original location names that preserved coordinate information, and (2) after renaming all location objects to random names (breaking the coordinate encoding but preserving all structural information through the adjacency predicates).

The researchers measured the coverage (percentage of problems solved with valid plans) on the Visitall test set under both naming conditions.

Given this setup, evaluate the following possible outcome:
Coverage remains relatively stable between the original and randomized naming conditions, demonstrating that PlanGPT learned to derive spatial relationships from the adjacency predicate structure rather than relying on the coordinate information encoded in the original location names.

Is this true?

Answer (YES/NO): NO